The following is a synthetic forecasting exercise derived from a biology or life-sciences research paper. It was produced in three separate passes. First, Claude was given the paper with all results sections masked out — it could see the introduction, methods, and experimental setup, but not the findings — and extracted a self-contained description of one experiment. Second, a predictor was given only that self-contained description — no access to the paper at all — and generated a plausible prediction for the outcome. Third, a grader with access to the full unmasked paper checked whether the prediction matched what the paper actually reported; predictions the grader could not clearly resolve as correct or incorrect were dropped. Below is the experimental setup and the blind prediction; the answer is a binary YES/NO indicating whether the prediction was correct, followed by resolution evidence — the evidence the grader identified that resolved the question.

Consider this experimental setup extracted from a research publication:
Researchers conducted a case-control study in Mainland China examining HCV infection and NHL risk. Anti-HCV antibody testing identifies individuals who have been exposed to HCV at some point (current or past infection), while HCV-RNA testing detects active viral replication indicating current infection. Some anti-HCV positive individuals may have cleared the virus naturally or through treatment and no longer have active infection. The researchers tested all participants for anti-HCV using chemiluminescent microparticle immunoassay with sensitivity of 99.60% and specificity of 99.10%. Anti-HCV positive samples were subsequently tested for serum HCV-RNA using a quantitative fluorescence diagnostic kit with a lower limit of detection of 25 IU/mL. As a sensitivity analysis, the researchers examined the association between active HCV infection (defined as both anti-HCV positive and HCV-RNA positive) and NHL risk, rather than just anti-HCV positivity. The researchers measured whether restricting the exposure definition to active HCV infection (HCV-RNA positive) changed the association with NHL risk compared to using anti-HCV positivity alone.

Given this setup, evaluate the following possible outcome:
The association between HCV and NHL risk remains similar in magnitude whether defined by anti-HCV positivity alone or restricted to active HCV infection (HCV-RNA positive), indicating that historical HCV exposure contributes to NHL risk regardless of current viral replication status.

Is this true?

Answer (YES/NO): NO